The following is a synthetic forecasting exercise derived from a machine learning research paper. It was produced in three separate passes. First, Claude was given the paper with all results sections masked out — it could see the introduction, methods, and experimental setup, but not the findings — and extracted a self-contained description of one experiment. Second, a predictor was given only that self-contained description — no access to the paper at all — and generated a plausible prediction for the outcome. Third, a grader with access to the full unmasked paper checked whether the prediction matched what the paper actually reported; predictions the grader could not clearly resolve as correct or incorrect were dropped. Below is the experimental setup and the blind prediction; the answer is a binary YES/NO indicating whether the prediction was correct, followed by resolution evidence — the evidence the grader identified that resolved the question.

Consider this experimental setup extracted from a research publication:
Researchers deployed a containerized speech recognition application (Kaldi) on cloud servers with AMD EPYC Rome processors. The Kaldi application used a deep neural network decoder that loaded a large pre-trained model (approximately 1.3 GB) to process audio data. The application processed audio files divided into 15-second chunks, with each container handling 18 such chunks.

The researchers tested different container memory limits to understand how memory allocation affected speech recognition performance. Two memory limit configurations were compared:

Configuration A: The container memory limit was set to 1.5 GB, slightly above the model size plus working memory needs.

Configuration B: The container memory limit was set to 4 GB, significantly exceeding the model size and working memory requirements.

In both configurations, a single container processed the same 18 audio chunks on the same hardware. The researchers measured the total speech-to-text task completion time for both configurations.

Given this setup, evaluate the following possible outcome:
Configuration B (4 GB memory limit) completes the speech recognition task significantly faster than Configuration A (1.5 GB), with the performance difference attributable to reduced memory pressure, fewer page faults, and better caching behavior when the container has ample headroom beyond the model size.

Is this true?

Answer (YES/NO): NO